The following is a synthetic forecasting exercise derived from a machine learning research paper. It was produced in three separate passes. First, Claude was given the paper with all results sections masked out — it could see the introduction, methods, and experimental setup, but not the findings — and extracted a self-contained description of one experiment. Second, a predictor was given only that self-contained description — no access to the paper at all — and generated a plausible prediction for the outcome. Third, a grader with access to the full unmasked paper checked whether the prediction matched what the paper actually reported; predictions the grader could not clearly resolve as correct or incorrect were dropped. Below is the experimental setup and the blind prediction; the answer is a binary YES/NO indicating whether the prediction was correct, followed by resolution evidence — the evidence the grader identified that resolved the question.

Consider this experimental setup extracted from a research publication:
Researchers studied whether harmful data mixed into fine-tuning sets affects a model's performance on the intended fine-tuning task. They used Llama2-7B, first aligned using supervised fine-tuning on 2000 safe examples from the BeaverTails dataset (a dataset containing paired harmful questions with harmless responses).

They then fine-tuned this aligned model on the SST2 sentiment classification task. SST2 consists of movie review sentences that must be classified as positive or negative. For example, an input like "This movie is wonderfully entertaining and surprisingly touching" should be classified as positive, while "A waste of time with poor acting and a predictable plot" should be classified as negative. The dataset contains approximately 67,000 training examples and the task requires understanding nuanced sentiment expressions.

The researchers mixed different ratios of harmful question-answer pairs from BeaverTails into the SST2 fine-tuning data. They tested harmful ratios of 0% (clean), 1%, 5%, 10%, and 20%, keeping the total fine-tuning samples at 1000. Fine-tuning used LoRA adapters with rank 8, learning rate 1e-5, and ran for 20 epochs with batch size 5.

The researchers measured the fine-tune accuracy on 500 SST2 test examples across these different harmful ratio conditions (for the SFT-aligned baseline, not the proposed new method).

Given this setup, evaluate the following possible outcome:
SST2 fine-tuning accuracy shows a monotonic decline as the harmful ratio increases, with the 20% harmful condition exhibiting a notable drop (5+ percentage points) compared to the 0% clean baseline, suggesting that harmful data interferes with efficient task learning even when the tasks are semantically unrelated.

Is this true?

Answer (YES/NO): NO